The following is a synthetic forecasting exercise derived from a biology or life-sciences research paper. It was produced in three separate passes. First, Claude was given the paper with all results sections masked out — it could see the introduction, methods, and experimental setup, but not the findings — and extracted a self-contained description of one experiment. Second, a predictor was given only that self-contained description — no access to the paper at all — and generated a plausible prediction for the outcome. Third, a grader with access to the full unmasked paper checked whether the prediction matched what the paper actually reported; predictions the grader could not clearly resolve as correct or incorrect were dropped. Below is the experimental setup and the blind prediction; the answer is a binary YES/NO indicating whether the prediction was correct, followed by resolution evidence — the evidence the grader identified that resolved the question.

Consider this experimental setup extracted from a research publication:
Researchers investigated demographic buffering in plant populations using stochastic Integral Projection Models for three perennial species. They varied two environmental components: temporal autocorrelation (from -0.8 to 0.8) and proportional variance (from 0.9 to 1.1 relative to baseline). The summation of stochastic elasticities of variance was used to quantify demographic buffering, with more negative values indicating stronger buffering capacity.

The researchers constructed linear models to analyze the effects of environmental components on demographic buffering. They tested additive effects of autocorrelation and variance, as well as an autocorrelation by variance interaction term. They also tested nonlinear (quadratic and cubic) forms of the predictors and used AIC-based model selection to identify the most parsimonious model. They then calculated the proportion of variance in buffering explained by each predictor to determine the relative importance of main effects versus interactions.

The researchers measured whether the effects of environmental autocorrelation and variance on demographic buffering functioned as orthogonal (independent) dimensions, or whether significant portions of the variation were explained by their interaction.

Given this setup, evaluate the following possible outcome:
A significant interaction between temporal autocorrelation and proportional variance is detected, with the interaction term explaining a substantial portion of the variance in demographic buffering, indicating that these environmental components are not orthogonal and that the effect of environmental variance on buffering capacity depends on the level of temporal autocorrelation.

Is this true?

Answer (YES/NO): NO